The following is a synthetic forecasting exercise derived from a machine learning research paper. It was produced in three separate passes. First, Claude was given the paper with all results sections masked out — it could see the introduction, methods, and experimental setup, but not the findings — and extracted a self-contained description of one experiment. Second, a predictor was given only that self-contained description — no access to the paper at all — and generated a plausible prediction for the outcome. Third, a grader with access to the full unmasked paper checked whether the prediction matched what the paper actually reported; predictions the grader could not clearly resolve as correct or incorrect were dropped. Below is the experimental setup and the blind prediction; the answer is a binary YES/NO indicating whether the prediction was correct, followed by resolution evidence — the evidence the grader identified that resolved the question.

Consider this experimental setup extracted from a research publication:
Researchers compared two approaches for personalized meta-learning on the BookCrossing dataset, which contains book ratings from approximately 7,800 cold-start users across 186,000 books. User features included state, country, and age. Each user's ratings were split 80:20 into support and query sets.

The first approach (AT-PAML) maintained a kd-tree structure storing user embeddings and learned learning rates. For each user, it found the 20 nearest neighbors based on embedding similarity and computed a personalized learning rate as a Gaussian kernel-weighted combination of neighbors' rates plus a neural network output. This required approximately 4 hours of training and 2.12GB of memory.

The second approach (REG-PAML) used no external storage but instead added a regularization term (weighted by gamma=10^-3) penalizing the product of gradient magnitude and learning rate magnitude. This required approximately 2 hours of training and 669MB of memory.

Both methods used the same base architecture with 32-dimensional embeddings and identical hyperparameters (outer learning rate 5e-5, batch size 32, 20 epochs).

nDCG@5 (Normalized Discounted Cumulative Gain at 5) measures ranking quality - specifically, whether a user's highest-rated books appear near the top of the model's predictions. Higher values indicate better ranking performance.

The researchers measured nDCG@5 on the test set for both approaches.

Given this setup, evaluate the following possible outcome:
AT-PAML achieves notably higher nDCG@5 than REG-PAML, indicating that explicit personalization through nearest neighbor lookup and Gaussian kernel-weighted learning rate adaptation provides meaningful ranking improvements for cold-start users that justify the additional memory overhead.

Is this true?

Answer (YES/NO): YES